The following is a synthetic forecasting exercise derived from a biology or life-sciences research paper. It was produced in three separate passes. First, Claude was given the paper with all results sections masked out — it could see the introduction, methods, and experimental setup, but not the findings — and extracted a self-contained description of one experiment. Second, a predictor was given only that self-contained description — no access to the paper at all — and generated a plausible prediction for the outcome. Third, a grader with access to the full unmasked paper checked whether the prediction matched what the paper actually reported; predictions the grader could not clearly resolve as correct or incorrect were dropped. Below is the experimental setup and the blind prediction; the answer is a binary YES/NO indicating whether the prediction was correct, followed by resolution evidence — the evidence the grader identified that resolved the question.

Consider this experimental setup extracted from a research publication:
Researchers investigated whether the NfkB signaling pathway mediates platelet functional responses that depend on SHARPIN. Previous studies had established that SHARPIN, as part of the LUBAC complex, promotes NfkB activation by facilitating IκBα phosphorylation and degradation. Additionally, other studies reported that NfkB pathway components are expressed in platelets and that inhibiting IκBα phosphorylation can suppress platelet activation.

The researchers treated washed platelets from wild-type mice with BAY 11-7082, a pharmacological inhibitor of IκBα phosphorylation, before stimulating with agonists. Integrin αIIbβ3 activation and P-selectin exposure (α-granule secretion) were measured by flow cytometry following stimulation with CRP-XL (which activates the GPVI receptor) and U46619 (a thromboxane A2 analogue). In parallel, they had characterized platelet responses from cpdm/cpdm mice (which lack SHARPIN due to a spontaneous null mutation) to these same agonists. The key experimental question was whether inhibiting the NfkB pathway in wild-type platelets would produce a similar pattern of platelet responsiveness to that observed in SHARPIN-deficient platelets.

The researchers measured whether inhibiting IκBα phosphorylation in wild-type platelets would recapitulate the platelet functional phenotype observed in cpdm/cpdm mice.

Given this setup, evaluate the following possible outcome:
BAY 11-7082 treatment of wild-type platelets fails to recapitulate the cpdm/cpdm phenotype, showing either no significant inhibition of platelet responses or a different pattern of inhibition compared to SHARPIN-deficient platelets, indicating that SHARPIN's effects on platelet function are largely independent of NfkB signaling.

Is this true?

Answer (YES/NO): NO